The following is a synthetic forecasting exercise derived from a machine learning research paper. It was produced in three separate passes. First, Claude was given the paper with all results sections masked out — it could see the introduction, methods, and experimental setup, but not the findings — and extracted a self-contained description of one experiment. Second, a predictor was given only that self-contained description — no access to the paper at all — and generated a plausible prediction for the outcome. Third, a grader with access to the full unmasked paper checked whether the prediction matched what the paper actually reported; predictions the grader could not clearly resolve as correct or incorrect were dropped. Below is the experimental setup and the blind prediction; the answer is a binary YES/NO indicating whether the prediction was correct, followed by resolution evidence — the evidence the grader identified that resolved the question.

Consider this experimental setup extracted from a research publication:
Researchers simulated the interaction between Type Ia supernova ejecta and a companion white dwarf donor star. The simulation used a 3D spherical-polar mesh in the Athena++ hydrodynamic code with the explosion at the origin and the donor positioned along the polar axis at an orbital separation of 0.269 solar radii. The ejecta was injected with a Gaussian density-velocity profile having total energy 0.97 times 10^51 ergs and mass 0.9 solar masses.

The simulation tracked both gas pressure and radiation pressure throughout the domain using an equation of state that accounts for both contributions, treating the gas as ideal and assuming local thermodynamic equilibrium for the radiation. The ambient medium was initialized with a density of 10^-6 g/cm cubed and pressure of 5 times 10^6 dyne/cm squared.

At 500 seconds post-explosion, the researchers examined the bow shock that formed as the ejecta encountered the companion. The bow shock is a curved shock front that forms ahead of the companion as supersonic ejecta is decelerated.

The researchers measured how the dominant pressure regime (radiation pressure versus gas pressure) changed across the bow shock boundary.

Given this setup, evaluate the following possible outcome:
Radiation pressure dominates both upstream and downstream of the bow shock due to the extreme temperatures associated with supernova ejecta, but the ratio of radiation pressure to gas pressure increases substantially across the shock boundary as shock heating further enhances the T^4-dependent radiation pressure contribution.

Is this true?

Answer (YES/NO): NO